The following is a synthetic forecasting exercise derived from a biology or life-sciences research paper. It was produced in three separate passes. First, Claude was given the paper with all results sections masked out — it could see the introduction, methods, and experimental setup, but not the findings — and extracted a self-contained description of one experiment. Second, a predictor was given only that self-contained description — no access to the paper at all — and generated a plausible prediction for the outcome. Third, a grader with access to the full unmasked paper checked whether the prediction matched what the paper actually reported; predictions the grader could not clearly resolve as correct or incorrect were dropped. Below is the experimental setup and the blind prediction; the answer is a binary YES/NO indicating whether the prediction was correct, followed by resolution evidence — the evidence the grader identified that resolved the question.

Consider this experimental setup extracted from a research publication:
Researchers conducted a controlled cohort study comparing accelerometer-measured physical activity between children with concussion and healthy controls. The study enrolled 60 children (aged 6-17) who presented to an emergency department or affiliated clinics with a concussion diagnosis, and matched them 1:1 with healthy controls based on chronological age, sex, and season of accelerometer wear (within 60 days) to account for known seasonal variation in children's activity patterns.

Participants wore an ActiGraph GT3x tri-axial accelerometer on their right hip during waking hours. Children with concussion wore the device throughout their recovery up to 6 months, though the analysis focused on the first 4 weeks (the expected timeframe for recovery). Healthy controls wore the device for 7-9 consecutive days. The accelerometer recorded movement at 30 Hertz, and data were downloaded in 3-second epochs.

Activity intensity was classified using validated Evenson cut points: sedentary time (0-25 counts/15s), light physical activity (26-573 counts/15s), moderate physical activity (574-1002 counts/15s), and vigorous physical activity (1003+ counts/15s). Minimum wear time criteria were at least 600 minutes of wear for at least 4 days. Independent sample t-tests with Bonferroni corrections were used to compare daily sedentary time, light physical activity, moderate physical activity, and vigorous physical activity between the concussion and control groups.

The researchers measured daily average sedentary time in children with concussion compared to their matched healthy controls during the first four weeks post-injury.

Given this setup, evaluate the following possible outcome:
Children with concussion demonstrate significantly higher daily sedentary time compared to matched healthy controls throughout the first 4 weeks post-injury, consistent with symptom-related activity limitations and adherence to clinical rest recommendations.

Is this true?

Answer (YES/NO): YES